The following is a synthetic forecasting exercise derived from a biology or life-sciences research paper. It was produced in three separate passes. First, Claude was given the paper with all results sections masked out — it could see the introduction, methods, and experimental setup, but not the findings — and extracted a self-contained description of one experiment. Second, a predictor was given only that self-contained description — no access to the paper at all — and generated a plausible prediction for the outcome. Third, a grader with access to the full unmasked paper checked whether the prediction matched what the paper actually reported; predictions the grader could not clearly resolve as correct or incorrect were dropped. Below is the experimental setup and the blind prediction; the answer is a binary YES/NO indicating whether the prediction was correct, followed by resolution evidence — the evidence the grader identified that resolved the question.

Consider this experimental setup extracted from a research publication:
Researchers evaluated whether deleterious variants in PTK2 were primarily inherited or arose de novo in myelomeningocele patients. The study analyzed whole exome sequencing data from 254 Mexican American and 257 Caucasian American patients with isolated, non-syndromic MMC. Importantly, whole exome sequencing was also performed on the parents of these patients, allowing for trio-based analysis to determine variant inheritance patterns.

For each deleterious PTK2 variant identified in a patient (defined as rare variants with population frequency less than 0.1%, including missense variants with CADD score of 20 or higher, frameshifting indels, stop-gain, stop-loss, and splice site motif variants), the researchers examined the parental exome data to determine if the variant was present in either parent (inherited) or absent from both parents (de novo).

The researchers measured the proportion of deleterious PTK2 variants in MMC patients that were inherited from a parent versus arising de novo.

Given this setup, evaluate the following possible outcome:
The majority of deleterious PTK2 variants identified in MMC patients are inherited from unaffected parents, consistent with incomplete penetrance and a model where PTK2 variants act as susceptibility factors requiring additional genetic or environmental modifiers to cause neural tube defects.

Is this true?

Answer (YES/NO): YES